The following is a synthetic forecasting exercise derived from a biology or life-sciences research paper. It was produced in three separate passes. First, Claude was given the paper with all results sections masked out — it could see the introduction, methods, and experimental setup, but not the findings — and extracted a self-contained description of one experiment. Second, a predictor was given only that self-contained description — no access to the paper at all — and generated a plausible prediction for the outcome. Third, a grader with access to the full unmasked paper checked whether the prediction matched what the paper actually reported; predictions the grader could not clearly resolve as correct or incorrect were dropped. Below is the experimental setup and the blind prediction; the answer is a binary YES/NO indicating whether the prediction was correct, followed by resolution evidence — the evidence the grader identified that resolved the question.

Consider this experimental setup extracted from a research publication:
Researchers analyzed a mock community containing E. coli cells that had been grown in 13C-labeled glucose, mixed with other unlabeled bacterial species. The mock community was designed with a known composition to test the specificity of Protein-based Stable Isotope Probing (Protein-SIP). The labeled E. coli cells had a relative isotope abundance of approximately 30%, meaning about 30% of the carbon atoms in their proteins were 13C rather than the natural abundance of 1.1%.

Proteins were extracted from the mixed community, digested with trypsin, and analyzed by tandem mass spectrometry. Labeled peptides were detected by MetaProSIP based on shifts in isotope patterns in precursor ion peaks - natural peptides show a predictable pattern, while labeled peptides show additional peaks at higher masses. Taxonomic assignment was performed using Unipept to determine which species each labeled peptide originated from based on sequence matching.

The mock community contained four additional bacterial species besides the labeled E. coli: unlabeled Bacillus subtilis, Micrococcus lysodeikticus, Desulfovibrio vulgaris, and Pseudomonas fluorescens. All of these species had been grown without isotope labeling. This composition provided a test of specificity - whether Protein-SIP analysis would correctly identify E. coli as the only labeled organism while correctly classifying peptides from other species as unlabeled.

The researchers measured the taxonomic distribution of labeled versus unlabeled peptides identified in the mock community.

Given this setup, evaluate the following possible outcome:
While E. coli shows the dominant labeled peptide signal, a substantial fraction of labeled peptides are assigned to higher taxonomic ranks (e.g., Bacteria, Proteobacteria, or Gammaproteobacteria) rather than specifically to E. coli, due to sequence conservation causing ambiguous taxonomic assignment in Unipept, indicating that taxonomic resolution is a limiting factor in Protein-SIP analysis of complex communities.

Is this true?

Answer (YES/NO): NO